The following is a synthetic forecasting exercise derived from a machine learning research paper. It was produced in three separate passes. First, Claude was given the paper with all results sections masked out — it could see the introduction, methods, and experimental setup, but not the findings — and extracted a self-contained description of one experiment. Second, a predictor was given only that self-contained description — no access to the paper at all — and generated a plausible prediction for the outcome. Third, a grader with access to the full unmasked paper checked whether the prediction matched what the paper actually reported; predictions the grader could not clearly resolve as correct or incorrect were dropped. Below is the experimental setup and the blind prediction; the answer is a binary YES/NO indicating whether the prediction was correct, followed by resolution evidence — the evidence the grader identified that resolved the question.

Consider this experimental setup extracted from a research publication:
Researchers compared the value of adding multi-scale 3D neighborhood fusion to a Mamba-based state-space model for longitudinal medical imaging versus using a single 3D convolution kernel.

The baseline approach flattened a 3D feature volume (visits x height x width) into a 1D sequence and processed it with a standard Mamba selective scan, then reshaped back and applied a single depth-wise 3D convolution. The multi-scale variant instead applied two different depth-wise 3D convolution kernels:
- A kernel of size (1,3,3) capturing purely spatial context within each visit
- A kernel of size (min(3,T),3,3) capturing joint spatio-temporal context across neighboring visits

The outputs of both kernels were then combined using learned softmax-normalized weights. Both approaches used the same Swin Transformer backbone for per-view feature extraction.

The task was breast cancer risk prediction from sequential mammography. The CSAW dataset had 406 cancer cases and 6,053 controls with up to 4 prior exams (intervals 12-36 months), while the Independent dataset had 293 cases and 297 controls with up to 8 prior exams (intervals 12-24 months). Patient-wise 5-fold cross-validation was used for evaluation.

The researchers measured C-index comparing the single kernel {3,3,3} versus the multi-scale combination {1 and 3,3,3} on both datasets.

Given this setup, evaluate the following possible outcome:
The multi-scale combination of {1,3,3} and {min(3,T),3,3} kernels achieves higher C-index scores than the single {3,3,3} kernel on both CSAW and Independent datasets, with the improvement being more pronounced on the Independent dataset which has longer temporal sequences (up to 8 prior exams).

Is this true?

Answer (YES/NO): NO